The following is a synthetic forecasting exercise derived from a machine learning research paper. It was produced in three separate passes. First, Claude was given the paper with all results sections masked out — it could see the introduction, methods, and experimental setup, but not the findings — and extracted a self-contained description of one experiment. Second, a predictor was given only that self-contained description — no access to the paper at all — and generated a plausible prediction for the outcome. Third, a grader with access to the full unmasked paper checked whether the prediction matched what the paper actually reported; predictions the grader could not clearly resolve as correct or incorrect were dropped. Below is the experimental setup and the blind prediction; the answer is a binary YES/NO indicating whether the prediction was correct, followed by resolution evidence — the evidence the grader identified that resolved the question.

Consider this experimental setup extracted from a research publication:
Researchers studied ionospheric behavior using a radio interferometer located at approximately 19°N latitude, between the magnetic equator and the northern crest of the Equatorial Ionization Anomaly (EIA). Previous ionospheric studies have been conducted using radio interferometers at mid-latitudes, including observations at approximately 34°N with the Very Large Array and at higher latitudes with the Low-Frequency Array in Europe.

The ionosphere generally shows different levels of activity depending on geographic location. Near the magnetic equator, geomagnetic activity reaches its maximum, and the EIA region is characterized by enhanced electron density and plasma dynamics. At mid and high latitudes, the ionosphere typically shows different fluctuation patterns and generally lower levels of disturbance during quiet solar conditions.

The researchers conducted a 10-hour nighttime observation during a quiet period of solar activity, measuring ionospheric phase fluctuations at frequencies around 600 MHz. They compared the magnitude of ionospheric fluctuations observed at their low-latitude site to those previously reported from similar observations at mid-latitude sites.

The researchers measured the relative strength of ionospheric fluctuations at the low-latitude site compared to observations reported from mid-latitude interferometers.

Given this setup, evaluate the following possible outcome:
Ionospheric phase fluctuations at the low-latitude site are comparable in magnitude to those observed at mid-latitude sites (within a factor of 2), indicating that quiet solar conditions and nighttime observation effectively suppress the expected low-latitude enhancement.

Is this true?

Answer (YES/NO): NO